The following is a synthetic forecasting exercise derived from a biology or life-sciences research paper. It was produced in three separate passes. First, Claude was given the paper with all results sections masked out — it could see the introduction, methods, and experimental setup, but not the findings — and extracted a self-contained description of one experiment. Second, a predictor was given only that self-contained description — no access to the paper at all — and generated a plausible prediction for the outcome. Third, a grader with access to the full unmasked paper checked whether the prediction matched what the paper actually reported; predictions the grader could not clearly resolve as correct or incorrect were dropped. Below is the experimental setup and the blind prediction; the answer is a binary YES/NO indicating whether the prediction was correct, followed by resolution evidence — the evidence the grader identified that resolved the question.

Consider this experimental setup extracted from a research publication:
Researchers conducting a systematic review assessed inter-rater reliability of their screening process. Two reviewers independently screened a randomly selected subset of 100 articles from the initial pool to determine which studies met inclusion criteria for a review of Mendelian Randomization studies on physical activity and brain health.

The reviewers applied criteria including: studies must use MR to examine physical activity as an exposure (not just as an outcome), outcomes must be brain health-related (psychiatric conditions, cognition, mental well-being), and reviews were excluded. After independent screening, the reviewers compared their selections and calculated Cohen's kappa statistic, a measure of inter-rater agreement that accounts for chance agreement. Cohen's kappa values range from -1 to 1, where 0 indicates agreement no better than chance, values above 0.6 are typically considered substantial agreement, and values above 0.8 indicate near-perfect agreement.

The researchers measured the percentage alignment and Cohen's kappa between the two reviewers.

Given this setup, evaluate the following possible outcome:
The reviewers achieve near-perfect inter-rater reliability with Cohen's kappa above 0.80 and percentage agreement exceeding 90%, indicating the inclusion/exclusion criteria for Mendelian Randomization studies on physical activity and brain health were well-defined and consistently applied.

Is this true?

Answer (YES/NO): NO